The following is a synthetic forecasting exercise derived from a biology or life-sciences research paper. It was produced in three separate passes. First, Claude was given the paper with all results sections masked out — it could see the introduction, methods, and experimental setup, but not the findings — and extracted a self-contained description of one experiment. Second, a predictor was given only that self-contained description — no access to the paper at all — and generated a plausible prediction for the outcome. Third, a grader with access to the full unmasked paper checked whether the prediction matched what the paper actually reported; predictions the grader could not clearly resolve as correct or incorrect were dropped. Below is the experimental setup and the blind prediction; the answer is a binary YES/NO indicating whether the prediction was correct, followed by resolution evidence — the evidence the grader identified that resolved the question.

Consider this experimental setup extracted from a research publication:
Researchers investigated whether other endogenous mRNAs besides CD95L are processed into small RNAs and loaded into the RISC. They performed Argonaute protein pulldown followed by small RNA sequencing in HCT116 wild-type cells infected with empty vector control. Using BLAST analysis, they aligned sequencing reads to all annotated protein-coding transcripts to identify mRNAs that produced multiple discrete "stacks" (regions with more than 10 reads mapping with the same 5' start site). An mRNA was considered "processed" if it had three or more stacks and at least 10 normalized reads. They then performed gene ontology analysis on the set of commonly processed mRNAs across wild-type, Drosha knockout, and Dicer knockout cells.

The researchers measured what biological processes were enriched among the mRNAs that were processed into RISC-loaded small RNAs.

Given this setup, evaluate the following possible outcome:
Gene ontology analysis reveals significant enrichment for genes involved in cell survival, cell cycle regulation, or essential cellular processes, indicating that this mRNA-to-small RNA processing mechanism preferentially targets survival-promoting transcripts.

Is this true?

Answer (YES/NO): NO